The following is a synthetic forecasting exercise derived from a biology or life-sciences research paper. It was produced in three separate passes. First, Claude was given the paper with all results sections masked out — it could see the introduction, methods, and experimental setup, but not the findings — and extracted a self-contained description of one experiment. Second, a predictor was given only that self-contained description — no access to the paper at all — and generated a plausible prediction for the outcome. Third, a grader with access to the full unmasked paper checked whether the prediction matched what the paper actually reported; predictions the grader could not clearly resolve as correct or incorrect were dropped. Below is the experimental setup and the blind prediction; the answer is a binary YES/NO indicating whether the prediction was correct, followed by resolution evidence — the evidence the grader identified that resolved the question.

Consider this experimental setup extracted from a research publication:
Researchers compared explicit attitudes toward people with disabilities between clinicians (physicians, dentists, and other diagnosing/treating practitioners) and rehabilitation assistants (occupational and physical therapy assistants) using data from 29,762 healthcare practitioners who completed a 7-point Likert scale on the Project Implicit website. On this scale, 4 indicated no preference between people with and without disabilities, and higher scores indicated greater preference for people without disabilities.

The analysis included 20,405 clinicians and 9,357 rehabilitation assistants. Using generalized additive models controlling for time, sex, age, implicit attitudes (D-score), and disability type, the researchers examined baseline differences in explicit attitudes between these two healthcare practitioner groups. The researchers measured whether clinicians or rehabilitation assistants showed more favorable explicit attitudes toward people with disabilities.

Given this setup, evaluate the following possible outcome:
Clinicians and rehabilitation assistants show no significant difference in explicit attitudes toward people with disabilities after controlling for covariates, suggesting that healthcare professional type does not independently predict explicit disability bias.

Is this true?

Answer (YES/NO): NO